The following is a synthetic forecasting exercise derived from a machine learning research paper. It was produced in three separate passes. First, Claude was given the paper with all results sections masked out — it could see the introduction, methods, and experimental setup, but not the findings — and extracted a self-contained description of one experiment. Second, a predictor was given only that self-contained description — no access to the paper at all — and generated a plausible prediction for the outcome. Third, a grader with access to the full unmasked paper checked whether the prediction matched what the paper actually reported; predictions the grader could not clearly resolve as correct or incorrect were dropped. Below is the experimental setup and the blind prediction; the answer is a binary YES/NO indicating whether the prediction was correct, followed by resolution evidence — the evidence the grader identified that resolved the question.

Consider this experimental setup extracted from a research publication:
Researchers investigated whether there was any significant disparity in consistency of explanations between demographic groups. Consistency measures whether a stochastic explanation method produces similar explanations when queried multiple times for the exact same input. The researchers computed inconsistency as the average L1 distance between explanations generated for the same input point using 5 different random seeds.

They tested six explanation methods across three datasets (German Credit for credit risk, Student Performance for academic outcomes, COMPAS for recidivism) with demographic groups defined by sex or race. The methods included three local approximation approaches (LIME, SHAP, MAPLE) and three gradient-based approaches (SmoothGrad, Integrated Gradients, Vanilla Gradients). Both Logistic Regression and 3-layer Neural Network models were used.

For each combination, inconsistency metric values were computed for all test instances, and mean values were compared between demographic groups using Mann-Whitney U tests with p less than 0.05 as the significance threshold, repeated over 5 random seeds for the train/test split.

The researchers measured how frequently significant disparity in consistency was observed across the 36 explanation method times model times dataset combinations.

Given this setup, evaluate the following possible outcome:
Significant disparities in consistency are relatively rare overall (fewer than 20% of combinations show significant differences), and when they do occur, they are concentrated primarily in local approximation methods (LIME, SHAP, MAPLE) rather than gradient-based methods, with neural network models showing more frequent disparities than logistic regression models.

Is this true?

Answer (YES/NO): NO